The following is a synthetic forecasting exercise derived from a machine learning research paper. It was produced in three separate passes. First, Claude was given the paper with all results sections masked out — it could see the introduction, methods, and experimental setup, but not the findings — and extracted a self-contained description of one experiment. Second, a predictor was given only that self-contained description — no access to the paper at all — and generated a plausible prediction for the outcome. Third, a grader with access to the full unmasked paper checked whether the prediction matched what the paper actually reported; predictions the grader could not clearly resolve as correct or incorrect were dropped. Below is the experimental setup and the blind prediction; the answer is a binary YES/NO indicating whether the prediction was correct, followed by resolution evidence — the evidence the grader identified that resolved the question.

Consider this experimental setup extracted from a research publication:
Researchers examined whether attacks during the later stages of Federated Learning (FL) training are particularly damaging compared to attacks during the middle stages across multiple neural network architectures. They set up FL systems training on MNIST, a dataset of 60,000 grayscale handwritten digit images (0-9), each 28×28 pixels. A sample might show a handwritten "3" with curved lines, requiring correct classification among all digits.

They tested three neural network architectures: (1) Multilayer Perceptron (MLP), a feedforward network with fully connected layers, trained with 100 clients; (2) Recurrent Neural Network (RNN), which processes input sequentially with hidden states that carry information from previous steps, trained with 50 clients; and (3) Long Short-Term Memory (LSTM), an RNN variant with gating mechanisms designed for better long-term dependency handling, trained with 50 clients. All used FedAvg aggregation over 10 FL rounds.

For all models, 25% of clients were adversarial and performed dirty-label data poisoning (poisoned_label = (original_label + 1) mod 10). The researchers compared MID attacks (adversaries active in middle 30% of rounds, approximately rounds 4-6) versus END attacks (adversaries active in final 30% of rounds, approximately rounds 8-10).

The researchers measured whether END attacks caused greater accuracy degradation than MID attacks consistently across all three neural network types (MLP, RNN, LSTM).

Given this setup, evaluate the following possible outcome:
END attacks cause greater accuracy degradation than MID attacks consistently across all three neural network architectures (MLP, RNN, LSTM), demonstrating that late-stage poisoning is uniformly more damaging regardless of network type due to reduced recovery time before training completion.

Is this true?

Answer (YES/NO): YES